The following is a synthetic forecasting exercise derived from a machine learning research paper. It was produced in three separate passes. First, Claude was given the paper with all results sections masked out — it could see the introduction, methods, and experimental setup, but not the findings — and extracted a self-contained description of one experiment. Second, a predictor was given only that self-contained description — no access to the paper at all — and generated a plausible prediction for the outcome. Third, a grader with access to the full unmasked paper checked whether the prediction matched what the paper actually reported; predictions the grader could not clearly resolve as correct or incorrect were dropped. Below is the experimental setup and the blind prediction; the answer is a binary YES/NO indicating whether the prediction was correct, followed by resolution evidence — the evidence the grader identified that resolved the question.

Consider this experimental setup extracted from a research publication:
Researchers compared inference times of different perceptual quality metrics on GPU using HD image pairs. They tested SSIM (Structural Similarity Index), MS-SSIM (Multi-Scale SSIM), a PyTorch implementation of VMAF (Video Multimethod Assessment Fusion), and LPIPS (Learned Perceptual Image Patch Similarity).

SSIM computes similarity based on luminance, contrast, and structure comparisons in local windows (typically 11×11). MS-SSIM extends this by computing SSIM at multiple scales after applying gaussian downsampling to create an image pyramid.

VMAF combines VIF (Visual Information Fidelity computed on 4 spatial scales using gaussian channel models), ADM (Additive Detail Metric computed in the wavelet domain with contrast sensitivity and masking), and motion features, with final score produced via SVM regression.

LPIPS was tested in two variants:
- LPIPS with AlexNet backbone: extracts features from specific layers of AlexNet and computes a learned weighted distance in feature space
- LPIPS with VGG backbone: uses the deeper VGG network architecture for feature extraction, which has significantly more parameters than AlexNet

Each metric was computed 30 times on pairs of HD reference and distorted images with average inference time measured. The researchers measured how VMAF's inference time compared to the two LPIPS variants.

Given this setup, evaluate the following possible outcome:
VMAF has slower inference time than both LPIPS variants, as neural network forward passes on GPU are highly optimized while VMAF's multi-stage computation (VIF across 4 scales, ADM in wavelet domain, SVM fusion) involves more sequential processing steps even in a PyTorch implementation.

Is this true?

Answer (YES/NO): NO